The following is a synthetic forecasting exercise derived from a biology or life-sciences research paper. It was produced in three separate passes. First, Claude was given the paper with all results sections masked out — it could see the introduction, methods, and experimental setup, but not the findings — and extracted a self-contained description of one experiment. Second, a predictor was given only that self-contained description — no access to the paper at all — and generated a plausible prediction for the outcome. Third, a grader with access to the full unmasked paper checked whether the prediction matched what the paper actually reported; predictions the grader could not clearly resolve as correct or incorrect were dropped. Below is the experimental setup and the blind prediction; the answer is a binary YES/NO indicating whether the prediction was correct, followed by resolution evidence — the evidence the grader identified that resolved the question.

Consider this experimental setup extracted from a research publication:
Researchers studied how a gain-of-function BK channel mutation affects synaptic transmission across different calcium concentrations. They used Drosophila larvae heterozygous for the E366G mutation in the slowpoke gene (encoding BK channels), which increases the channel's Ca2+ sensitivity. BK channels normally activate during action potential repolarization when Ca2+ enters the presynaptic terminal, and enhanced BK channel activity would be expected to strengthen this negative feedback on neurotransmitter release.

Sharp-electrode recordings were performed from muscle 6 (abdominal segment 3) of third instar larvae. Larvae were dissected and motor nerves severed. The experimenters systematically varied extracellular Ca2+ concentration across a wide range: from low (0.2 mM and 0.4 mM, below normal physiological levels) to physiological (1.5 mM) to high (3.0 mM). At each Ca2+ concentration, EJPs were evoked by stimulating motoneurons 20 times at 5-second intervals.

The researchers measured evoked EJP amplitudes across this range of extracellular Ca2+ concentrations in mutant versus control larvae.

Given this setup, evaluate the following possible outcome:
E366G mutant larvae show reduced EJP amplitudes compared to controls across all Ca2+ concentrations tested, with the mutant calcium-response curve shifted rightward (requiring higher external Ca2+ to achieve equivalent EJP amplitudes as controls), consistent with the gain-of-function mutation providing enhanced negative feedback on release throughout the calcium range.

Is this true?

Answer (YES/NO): NO